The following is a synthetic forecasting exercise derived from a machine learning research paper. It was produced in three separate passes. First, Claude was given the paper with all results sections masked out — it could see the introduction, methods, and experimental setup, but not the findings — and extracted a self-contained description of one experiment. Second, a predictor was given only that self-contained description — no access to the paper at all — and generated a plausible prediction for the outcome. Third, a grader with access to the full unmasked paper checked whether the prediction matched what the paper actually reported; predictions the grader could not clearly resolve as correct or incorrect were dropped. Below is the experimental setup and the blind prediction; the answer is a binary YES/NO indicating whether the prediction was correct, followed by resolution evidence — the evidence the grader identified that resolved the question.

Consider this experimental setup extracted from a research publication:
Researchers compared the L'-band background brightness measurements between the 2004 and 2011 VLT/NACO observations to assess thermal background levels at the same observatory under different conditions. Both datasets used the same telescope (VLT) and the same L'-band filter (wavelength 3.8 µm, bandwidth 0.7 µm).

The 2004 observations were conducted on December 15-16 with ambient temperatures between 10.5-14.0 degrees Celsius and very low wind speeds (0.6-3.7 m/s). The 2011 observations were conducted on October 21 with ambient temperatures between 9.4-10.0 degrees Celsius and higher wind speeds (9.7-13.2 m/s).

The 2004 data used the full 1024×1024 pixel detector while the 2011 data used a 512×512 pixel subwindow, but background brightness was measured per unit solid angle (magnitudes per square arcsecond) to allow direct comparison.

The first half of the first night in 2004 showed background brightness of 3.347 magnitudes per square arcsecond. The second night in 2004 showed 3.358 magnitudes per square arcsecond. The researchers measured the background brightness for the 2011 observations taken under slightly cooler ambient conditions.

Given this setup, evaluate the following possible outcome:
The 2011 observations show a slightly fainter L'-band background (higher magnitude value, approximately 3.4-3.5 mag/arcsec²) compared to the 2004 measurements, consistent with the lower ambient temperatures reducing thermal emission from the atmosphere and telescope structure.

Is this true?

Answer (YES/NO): NO